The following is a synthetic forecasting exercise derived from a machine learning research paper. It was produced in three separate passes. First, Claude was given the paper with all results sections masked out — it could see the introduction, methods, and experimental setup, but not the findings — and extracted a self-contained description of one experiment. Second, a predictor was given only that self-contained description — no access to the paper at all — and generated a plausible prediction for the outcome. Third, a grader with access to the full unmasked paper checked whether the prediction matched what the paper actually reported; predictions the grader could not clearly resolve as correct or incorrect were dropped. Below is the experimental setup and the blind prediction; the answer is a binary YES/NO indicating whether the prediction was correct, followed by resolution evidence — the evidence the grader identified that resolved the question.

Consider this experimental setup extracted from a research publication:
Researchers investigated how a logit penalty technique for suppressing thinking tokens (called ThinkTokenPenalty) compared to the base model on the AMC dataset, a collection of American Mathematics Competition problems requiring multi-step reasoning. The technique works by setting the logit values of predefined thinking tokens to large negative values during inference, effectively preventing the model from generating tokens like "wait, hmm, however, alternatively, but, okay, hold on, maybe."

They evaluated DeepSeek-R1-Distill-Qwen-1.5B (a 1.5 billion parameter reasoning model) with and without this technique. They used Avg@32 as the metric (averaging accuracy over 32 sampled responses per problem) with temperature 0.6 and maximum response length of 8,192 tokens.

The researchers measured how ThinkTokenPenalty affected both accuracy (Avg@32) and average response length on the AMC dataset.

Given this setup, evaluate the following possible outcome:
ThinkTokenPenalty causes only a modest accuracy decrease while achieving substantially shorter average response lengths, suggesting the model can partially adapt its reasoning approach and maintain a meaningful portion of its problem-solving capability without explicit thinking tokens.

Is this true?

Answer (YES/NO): NO